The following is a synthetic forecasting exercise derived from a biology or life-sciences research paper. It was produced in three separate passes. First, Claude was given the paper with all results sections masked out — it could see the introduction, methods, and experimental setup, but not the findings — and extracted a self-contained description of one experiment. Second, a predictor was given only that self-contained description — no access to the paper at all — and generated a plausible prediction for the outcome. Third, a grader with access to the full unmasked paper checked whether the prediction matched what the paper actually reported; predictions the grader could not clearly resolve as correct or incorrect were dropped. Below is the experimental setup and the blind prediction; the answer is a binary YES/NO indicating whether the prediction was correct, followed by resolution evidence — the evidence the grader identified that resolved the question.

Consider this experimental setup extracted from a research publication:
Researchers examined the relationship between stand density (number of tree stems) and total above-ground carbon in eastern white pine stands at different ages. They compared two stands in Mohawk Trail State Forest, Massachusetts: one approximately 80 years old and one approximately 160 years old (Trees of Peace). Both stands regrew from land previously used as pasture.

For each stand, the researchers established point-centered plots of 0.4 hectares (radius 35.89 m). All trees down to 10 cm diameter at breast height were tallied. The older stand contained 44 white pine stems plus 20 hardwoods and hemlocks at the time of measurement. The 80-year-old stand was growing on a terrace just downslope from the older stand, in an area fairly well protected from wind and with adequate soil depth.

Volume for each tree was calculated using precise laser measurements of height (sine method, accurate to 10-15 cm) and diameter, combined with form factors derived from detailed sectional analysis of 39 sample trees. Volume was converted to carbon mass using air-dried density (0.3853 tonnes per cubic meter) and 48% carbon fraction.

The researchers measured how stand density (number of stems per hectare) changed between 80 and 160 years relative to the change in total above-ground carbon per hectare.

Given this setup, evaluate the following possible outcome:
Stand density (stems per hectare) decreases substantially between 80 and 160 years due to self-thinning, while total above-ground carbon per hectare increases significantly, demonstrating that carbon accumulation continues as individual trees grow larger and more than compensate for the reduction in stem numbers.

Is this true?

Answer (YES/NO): YES